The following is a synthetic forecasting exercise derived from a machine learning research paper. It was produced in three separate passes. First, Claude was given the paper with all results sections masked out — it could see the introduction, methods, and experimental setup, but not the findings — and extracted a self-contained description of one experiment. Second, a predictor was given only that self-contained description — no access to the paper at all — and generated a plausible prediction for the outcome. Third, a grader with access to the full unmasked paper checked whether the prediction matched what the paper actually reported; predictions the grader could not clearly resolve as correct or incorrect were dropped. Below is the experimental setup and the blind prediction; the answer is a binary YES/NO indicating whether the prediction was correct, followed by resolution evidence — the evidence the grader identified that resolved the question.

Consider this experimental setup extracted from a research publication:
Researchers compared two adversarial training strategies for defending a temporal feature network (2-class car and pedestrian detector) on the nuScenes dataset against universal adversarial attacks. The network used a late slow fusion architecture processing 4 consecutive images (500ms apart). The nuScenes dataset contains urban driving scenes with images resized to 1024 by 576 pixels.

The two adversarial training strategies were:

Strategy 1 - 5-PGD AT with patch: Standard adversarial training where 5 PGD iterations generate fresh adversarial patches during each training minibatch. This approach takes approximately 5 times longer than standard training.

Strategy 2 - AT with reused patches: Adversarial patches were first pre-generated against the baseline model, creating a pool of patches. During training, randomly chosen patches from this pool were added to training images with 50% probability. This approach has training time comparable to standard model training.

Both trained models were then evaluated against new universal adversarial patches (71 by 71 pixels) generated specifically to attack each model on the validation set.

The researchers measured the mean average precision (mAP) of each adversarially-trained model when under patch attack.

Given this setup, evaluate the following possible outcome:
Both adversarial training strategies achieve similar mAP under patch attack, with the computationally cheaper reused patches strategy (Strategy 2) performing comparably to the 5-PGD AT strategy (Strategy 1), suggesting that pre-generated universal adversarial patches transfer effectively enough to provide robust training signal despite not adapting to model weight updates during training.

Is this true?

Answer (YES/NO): NO